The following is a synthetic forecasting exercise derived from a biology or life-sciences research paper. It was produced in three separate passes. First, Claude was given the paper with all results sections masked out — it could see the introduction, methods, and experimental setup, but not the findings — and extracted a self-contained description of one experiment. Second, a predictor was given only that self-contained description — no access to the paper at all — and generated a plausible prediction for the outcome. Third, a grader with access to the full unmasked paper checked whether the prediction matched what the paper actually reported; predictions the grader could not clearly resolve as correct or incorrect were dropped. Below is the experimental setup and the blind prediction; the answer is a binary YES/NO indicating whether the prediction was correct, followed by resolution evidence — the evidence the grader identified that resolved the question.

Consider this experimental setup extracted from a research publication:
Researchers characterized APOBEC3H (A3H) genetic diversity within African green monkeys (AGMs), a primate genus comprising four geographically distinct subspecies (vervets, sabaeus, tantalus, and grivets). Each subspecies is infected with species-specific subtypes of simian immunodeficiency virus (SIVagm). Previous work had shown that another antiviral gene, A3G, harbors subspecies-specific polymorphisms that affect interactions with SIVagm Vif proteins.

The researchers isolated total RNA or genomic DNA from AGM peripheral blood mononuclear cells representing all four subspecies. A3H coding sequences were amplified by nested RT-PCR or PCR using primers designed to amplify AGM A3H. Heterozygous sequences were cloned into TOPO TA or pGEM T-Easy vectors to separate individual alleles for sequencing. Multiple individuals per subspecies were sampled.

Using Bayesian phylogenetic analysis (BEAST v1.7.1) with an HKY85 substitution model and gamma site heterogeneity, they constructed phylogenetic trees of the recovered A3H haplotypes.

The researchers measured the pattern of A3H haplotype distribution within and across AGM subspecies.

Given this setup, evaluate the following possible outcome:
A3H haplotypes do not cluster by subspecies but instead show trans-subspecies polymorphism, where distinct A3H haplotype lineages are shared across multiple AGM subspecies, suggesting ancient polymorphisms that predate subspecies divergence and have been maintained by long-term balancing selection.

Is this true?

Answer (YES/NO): NO